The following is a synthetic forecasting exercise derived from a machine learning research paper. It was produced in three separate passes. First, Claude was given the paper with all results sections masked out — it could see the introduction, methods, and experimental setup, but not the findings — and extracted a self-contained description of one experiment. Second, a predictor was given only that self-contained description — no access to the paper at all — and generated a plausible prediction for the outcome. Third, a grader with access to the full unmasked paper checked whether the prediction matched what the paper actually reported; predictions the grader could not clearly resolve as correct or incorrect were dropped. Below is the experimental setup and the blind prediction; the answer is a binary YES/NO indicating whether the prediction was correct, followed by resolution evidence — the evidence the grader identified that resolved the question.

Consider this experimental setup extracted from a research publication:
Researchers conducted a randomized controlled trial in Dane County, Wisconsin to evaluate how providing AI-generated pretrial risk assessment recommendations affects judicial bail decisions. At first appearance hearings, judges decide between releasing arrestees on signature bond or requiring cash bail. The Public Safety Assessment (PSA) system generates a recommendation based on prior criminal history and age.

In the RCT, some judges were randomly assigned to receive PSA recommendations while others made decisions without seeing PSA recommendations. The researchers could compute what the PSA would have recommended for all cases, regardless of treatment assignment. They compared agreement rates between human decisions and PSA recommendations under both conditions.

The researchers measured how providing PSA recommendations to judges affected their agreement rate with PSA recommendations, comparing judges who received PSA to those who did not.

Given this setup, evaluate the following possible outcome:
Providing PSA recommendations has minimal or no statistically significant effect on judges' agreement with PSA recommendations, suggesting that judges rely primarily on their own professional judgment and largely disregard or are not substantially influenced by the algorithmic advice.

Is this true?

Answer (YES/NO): NO